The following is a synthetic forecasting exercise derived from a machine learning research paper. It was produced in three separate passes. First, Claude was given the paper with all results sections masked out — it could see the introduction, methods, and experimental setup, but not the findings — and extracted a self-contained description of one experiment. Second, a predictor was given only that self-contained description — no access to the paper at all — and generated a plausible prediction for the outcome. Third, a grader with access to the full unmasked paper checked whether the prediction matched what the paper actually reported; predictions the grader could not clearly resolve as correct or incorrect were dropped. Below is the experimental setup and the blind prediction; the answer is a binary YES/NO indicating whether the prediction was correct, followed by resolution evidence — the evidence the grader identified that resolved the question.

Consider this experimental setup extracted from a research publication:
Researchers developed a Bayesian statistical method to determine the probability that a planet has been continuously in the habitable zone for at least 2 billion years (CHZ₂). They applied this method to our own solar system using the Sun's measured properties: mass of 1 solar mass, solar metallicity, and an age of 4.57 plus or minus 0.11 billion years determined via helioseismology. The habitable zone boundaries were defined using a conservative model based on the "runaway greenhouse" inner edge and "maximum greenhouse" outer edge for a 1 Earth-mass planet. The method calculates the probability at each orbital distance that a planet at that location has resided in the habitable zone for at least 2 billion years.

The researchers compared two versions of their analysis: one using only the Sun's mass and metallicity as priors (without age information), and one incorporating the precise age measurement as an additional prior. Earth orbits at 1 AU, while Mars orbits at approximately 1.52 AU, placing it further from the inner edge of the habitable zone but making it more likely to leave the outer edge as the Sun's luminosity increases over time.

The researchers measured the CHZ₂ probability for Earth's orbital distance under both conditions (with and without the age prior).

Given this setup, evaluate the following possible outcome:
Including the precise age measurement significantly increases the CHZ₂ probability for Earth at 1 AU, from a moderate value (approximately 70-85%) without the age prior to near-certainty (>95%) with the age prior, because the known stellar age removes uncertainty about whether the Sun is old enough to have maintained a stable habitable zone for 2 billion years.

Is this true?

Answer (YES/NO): NO